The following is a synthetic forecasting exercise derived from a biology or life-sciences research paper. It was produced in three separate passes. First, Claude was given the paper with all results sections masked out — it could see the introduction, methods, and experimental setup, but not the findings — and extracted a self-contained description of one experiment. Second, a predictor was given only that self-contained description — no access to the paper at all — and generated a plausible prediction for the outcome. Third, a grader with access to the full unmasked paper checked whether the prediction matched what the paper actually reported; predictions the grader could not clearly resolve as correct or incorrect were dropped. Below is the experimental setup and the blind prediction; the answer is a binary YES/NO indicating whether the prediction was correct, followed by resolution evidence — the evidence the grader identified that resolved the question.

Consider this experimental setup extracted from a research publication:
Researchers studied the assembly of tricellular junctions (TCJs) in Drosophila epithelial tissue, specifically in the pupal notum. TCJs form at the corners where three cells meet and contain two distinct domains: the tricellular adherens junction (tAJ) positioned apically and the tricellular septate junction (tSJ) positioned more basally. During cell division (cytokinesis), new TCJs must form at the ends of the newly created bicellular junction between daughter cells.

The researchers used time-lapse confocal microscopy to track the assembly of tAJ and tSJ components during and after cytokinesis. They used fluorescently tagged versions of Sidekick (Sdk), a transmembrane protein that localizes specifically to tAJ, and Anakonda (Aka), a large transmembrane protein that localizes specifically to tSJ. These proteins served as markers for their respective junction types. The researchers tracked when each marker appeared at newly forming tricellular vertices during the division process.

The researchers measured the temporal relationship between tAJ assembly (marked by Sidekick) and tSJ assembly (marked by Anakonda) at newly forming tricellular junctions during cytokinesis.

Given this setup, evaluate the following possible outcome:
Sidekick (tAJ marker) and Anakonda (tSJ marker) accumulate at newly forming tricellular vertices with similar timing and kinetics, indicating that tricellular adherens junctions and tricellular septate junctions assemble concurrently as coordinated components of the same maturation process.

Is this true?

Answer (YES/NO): NO